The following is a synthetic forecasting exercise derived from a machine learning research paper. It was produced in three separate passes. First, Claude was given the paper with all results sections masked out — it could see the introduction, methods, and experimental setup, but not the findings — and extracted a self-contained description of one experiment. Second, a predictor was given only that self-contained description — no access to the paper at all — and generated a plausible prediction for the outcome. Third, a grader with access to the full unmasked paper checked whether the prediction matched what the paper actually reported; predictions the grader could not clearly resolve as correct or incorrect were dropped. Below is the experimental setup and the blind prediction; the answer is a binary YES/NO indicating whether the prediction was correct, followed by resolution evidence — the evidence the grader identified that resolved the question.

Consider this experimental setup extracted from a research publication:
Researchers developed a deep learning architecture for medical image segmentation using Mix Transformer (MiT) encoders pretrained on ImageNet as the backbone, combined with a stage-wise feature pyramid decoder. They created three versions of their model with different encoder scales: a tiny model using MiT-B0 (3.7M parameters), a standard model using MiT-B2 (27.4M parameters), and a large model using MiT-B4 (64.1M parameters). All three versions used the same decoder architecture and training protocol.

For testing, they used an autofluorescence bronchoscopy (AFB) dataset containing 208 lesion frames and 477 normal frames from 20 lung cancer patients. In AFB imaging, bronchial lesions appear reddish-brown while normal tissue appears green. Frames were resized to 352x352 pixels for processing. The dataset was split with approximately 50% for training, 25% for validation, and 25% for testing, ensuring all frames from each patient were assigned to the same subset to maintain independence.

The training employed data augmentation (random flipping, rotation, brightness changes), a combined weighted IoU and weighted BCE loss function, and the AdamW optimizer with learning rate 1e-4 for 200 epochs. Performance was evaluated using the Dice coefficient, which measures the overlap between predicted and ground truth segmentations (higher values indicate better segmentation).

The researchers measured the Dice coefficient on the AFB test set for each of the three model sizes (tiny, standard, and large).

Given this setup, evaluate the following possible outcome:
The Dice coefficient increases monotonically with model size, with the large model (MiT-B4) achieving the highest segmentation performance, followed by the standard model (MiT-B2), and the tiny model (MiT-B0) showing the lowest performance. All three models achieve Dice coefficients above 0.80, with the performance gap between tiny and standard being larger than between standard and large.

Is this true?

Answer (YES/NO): NO